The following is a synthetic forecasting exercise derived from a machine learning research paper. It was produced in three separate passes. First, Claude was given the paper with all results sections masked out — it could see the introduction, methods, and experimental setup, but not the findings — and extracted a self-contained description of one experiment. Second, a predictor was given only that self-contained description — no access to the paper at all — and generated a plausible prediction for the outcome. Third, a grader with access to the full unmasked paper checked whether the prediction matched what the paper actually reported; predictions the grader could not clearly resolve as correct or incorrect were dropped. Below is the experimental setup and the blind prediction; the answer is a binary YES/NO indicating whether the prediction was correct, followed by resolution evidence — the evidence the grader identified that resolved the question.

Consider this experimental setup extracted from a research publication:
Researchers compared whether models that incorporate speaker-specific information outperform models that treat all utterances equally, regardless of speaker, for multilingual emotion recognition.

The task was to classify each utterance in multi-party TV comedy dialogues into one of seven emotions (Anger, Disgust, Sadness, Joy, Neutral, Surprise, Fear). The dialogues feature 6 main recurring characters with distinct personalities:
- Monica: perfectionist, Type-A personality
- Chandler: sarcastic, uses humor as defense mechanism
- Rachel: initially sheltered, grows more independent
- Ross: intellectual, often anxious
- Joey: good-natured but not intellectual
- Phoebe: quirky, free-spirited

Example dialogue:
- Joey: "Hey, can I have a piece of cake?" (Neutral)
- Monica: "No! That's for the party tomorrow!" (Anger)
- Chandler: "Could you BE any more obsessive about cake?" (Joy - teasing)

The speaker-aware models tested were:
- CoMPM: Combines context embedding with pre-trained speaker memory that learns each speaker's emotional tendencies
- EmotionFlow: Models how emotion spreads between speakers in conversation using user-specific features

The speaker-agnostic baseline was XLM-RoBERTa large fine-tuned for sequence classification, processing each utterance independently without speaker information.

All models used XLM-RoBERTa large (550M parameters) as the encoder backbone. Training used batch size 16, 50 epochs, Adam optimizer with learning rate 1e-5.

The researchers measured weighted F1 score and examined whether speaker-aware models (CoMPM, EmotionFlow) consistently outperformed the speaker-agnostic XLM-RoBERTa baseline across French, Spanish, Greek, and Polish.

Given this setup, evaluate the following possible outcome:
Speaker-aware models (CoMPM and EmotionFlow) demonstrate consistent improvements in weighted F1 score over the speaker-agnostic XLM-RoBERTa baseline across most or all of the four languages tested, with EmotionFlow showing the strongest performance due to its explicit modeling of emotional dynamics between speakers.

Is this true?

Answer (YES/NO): NO